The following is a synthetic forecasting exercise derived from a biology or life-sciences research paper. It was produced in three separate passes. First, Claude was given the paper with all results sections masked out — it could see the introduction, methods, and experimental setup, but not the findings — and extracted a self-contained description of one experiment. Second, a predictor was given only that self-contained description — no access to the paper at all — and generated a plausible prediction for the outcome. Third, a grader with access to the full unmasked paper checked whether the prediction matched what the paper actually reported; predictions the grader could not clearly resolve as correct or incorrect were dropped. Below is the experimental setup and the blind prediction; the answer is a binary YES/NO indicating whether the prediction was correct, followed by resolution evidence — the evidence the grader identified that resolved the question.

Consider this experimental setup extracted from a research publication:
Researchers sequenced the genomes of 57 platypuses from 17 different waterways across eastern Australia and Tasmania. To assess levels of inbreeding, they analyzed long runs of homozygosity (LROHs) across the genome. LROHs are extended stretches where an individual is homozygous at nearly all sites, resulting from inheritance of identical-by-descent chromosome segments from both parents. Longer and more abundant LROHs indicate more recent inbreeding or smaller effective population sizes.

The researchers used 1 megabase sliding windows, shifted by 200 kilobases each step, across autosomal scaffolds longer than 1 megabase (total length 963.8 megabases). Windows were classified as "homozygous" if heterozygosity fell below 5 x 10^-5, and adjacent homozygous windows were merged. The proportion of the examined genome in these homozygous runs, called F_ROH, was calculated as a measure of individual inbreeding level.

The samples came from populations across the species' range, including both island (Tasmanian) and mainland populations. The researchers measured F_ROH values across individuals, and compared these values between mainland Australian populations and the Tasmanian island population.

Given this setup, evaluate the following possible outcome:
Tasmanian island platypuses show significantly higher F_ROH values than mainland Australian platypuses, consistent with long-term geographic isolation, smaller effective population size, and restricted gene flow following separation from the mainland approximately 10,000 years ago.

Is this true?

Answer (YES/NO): NO